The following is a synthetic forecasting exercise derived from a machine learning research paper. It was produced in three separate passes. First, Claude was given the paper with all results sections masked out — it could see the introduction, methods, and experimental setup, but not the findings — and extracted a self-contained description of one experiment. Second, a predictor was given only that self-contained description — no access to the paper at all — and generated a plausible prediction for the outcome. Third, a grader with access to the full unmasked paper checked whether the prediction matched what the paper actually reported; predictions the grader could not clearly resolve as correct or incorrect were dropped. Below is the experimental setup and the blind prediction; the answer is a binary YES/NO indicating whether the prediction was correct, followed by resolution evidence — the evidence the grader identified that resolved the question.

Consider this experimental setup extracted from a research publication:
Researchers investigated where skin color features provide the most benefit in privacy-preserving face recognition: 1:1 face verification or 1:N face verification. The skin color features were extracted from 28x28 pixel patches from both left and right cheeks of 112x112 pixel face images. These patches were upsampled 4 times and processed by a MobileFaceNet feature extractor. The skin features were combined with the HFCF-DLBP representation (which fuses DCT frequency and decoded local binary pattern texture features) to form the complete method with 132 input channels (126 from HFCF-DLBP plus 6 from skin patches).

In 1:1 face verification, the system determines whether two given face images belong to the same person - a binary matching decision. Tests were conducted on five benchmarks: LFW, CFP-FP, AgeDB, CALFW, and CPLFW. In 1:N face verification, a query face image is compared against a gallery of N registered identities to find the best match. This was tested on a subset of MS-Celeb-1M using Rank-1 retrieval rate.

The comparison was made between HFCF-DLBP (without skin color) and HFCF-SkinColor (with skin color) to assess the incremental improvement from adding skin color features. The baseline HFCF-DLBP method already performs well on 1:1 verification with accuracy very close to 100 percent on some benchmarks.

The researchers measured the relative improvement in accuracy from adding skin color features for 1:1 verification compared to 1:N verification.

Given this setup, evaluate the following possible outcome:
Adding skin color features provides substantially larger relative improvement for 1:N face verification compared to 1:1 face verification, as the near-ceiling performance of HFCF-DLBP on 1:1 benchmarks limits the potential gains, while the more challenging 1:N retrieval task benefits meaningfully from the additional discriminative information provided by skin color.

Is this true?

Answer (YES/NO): YES